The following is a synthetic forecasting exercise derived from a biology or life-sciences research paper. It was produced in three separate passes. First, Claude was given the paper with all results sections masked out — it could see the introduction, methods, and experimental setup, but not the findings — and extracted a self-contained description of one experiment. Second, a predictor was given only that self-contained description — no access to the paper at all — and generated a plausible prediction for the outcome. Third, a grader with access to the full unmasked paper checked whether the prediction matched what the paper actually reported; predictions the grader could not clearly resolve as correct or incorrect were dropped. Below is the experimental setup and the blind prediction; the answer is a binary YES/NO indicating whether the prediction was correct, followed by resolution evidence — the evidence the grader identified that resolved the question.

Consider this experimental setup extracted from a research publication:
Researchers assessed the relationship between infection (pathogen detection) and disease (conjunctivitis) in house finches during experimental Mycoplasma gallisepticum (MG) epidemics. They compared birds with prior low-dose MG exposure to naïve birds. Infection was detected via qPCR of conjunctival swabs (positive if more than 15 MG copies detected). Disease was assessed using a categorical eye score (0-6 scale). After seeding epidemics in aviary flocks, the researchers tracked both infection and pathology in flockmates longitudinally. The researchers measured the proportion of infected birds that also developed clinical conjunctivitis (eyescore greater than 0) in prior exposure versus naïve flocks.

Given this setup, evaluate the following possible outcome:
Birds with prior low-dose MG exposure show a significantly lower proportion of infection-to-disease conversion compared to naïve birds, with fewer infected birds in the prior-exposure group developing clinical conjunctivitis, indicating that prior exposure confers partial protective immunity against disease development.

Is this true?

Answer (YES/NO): YES